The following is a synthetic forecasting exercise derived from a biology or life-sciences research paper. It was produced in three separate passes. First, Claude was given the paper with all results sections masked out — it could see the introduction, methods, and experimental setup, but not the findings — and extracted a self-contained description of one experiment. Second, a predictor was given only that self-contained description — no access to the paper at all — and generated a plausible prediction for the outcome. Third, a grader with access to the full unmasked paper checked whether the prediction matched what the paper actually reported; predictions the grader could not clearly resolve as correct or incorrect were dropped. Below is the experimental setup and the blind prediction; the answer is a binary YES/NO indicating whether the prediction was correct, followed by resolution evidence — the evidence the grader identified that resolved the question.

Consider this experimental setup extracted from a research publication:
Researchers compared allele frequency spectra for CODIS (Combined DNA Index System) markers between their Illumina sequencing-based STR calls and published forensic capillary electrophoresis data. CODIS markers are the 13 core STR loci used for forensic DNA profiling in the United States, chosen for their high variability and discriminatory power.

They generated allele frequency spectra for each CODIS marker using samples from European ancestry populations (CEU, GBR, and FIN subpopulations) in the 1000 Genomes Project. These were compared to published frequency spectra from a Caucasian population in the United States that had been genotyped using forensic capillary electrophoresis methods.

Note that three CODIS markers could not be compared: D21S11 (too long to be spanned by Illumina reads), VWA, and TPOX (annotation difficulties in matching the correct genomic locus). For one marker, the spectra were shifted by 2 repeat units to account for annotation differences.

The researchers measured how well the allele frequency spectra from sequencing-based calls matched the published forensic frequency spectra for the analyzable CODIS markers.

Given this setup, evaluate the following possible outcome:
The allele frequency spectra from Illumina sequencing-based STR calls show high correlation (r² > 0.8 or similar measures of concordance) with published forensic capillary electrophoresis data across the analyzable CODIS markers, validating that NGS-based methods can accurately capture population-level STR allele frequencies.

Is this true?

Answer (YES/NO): NO